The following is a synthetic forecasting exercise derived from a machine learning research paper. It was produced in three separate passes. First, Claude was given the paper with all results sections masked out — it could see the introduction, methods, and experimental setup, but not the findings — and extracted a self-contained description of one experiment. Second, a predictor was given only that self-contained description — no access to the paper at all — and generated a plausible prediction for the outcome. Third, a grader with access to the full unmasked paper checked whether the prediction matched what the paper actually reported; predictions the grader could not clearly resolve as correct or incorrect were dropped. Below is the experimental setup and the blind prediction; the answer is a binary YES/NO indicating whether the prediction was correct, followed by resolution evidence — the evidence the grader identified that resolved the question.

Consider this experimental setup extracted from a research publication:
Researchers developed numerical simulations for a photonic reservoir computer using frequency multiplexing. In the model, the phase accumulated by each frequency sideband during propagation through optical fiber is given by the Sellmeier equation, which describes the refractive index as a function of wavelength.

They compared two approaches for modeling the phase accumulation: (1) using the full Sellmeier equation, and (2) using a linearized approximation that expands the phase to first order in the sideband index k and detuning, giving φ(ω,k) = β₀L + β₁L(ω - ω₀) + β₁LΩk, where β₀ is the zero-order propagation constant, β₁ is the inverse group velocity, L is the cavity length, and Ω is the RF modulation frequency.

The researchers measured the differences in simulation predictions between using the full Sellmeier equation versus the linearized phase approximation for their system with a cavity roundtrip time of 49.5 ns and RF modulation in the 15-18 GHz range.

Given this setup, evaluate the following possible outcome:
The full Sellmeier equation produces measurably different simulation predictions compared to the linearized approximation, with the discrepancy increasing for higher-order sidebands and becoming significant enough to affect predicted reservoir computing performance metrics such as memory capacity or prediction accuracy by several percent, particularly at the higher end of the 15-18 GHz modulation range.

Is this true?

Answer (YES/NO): NO